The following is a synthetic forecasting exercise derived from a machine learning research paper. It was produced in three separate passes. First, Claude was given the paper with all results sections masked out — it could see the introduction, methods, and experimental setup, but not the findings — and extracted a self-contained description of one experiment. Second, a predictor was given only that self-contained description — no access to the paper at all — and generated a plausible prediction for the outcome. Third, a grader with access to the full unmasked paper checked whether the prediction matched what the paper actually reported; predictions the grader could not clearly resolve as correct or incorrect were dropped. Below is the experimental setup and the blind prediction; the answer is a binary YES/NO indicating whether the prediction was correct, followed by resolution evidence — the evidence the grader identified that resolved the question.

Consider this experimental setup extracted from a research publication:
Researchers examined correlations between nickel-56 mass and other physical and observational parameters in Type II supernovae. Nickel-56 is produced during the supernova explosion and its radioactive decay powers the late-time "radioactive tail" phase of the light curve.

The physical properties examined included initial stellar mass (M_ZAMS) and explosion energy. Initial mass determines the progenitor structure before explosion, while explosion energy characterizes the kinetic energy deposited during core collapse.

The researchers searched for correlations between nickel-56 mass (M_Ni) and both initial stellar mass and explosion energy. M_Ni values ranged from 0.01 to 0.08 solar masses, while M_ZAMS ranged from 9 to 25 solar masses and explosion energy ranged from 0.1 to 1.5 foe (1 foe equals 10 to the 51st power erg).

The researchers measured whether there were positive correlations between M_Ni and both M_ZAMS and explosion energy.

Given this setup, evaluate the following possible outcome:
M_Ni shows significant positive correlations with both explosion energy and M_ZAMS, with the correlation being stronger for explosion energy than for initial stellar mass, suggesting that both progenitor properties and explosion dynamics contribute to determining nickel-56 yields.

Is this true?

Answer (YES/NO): NO